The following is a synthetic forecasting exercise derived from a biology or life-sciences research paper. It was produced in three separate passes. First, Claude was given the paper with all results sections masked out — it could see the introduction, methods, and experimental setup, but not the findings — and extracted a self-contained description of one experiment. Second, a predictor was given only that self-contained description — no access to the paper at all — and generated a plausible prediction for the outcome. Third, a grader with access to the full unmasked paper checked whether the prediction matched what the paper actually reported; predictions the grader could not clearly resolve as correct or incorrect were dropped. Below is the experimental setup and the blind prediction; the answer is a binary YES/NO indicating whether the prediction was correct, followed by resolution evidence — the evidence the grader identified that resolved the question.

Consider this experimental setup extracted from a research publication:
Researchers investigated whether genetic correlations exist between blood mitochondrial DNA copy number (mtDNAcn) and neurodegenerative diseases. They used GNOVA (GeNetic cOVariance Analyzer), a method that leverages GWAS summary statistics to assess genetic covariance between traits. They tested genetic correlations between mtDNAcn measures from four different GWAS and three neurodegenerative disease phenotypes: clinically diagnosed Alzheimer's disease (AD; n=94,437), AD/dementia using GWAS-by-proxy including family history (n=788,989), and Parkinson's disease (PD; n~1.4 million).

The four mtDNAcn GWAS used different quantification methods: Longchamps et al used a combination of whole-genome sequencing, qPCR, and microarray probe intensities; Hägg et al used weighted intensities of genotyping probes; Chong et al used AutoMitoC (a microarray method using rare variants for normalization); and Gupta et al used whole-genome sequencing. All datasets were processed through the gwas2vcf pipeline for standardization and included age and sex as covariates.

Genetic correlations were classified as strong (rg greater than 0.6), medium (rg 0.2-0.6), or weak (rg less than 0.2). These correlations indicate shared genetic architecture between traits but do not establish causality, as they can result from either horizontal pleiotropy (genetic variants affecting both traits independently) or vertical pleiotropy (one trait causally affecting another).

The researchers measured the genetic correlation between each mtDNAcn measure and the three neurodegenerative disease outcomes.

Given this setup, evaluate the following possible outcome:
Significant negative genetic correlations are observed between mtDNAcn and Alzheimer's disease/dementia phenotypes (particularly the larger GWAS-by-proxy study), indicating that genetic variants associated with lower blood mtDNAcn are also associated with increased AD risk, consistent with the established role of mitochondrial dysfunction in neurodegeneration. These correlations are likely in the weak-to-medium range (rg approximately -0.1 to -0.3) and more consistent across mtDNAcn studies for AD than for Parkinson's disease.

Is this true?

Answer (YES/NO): YES